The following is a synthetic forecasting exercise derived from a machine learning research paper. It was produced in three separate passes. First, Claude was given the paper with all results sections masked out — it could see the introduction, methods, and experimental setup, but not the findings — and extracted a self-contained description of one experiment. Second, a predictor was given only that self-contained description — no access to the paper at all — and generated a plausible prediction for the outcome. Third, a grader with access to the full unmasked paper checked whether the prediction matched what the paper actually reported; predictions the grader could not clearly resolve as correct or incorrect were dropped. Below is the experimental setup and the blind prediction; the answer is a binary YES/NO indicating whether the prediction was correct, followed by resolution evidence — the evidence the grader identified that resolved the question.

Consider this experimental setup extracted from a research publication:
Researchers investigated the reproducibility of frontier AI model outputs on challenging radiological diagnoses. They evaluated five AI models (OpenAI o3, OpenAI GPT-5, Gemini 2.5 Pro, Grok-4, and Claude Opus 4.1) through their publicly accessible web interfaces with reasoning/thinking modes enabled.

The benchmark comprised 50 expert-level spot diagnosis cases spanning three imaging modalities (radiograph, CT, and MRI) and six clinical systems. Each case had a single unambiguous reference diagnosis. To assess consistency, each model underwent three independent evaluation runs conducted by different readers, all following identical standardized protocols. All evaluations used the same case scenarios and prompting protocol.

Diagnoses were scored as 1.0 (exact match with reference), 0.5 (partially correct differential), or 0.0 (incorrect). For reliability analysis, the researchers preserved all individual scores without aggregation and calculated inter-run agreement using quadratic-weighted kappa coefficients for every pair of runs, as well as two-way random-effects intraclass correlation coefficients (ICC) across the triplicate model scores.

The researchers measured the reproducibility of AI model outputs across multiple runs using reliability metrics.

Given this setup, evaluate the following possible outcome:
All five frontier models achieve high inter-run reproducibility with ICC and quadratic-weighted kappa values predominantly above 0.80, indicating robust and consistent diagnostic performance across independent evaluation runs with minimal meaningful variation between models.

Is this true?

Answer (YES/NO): NO